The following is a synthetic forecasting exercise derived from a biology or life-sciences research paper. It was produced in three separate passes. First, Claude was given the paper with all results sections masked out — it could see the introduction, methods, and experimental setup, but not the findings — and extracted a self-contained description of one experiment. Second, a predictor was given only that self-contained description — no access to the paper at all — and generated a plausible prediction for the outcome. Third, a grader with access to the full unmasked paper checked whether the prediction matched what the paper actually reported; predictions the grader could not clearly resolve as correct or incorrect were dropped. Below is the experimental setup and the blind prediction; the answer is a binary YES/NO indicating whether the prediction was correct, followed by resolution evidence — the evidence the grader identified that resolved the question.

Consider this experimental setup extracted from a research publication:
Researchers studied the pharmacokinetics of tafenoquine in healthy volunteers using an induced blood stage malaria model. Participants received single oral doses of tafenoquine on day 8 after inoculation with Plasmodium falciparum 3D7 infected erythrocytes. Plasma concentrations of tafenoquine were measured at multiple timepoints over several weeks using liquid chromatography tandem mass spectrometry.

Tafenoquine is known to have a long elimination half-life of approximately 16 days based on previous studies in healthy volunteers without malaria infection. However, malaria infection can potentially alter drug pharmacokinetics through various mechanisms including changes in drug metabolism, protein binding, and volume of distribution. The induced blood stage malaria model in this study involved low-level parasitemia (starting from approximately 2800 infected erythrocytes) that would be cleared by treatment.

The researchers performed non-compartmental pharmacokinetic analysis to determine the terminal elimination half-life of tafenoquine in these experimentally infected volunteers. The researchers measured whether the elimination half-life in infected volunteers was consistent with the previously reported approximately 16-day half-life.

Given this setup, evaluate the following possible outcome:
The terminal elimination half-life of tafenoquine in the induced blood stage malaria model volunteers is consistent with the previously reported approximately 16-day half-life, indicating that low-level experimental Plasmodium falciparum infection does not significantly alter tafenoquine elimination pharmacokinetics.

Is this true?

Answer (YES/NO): NO